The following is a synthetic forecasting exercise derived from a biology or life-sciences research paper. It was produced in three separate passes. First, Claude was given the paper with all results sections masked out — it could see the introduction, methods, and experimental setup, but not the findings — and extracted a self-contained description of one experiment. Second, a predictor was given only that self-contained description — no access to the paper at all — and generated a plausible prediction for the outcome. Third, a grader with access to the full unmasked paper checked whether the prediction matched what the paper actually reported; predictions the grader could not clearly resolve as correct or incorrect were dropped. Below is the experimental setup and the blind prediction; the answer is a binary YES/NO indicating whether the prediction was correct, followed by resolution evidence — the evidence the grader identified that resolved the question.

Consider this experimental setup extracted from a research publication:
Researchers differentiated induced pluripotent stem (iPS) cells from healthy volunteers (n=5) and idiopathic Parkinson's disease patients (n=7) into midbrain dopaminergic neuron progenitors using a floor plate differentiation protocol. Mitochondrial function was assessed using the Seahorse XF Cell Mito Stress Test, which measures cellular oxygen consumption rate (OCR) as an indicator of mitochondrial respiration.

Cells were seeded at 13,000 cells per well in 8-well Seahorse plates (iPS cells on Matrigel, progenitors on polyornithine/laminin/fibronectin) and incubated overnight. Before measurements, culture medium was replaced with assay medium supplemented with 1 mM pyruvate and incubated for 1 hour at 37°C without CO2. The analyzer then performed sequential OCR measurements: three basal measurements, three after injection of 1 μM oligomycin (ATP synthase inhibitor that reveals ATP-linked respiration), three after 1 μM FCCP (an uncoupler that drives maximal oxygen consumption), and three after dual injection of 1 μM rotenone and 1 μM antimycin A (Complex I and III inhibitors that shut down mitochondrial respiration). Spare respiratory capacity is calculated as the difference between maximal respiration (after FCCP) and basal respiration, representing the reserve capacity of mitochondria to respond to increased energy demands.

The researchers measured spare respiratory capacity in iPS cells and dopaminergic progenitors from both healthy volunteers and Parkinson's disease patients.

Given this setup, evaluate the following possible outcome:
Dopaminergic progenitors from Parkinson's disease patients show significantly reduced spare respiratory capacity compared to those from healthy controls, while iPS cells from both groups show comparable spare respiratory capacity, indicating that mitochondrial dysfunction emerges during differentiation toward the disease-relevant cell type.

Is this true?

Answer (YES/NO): NO